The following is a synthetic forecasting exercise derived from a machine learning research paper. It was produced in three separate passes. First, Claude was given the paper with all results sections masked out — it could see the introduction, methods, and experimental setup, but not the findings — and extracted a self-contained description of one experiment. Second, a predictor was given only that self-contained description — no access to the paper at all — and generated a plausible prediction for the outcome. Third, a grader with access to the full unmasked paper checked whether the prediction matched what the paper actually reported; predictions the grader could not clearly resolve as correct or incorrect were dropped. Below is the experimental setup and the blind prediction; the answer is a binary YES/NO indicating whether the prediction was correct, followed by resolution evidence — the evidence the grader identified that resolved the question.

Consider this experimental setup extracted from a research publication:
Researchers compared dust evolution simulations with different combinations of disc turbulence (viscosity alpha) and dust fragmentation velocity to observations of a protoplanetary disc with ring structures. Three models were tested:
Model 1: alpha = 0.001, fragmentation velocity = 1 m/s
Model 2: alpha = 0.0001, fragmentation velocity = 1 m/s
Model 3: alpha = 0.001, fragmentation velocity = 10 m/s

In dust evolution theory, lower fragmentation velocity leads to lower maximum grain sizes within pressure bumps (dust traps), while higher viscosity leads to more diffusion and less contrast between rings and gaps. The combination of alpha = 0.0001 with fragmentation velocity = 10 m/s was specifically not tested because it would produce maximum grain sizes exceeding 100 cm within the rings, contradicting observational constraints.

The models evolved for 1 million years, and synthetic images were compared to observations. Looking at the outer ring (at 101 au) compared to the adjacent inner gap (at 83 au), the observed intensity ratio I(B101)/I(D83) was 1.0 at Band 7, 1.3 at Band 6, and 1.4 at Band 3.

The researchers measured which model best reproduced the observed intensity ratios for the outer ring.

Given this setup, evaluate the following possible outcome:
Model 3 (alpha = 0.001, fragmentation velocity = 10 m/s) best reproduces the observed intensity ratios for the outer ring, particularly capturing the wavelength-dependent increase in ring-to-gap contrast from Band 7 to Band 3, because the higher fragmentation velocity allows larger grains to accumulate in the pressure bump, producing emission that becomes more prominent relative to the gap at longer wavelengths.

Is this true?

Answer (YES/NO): YES